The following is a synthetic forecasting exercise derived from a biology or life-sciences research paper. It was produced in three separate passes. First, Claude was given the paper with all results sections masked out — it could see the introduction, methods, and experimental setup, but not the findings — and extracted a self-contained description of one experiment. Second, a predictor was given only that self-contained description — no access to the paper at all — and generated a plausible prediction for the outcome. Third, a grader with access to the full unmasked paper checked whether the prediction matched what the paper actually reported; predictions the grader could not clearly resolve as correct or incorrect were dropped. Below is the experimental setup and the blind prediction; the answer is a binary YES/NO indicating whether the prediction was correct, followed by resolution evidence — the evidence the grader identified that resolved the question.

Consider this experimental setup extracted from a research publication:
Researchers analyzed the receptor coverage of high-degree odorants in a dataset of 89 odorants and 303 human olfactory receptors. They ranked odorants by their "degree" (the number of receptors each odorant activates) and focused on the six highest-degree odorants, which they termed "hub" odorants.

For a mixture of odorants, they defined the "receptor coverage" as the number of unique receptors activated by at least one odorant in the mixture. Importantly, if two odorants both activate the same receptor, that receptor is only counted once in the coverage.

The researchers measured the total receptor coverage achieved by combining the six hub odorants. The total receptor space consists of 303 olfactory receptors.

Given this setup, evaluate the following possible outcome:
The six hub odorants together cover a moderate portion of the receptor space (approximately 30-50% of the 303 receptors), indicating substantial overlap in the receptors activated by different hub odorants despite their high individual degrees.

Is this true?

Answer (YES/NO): NO